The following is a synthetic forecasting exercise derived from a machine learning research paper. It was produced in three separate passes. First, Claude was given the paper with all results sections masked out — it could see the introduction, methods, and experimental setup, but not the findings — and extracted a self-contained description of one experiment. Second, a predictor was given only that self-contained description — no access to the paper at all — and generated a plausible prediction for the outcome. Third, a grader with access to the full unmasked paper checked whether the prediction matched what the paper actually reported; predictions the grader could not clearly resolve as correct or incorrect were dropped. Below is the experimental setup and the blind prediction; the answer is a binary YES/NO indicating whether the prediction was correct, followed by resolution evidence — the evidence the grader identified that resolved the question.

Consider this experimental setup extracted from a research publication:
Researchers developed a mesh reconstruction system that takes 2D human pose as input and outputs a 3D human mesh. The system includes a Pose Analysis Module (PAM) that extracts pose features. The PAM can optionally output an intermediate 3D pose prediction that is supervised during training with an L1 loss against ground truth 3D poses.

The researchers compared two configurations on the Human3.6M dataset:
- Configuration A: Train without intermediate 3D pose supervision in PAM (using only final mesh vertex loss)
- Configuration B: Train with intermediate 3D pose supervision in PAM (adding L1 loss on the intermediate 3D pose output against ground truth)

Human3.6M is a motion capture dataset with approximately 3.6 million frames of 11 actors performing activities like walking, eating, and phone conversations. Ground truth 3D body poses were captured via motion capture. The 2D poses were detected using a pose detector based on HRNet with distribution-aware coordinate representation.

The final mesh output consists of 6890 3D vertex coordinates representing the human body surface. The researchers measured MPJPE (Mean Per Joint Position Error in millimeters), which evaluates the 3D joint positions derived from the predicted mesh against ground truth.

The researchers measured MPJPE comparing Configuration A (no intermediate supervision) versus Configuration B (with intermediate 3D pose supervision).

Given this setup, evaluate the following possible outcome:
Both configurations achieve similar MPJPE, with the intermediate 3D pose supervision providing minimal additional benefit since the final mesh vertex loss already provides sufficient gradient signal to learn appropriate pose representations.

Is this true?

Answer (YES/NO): NO